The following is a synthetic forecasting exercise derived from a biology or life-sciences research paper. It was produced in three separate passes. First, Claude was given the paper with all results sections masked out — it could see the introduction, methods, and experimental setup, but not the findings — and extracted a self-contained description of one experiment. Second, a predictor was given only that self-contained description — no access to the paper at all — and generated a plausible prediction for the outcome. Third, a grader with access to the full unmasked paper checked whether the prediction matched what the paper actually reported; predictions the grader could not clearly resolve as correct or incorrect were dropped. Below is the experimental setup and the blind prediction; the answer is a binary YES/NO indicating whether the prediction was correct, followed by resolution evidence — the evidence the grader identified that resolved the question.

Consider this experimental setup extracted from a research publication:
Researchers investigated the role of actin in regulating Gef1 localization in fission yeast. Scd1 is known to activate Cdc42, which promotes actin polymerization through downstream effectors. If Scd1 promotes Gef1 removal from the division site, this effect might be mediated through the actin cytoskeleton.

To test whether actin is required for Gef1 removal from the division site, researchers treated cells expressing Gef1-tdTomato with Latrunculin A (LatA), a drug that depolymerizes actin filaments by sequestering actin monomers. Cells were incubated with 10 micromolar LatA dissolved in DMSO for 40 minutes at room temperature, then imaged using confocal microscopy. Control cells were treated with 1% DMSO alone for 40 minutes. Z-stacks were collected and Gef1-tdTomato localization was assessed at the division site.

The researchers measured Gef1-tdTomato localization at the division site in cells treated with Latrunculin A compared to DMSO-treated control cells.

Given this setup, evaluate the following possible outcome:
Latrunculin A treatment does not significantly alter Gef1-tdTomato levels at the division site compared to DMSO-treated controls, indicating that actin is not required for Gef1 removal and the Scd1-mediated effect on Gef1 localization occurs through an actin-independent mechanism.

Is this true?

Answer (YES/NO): NO